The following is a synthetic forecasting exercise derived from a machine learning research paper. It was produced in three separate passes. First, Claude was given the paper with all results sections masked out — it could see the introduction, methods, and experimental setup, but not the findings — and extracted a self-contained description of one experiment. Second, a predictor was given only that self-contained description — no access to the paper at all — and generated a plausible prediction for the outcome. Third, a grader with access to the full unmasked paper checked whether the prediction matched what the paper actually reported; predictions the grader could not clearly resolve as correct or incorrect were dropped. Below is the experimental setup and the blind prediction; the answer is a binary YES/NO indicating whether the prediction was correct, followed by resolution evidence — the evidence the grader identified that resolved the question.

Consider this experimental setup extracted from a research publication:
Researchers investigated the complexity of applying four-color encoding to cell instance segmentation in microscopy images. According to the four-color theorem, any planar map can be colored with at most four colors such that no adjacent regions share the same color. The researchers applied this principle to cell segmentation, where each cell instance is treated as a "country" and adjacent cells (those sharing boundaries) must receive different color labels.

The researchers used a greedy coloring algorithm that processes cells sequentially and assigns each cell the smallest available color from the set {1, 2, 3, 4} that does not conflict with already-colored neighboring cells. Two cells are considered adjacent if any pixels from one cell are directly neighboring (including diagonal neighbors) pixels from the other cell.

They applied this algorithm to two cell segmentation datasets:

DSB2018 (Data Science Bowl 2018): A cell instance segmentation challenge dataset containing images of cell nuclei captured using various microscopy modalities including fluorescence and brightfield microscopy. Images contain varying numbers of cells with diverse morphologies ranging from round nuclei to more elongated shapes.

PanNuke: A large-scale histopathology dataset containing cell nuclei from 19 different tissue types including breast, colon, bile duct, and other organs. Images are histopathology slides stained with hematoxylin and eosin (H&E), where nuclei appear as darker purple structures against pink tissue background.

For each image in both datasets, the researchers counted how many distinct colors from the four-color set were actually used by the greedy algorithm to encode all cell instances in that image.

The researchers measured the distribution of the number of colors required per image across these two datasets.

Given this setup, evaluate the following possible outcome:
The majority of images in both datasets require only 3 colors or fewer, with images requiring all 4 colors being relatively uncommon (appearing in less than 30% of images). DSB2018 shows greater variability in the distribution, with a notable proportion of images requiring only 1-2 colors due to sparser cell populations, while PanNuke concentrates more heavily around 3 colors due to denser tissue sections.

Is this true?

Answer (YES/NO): NO